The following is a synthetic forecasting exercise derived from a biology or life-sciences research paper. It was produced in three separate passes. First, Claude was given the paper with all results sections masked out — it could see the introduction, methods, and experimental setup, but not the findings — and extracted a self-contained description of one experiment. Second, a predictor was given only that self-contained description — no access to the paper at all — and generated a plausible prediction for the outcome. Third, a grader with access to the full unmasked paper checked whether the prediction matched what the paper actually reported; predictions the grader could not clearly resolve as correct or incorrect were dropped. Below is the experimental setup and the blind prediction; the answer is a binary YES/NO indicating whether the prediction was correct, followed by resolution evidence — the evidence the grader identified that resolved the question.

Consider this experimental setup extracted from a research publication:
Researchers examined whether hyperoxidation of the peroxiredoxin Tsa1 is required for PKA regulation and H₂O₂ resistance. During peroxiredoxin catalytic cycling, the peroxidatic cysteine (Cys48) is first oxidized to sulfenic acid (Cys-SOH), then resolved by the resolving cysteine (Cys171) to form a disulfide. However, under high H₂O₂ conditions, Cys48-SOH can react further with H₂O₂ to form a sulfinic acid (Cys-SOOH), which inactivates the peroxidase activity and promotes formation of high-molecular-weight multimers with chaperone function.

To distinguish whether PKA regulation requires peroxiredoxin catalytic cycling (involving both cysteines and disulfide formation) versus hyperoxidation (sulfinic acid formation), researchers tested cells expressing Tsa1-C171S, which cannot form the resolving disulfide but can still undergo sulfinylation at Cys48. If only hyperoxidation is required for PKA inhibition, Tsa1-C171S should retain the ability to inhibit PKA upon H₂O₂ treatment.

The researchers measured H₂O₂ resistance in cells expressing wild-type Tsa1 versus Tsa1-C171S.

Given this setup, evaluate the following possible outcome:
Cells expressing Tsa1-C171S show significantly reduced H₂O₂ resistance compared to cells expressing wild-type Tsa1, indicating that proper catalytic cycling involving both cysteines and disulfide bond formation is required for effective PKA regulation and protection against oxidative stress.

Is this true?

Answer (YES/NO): YES